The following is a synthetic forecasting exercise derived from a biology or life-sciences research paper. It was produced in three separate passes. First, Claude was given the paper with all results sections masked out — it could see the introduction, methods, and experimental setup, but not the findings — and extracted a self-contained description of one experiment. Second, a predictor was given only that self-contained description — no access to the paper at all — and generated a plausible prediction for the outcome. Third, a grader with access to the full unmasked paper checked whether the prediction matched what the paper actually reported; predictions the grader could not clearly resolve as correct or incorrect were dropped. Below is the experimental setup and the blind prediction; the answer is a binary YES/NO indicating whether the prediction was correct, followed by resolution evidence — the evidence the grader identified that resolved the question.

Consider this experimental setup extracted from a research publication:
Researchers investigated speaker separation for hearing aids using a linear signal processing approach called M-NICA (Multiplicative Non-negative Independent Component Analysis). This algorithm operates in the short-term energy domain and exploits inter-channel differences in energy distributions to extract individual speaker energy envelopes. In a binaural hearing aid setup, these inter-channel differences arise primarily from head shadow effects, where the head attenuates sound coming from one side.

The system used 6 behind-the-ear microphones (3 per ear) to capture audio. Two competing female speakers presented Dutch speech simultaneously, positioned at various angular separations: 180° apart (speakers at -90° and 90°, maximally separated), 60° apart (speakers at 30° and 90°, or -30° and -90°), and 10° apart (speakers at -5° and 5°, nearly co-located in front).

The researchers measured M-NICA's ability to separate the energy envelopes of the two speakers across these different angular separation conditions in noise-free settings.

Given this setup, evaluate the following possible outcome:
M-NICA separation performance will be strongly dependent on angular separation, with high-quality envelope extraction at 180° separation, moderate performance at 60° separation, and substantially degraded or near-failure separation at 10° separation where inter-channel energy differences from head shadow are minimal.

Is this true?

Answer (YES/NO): NO